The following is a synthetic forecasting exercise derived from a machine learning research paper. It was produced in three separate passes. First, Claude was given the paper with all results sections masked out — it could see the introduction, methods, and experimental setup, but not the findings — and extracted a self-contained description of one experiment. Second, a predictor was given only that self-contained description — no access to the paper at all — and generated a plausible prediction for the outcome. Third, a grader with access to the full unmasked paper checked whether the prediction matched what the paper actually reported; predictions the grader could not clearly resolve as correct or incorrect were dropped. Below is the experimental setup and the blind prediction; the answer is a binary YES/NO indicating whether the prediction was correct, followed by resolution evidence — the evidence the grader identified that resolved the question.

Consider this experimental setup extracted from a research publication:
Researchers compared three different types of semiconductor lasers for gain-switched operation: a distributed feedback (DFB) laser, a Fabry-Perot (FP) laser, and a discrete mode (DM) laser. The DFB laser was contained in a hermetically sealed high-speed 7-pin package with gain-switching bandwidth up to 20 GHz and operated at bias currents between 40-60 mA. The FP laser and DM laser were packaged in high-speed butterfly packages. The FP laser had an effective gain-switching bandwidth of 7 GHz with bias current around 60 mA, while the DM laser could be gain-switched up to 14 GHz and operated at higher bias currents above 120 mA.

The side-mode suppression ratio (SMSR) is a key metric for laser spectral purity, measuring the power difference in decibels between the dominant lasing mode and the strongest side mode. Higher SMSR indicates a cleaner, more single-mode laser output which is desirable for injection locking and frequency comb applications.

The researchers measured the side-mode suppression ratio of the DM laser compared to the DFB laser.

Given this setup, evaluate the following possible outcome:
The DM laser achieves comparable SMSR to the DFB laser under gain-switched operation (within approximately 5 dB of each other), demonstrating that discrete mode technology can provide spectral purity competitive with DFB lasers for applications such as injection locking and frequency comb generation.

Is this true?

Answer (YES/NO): NO